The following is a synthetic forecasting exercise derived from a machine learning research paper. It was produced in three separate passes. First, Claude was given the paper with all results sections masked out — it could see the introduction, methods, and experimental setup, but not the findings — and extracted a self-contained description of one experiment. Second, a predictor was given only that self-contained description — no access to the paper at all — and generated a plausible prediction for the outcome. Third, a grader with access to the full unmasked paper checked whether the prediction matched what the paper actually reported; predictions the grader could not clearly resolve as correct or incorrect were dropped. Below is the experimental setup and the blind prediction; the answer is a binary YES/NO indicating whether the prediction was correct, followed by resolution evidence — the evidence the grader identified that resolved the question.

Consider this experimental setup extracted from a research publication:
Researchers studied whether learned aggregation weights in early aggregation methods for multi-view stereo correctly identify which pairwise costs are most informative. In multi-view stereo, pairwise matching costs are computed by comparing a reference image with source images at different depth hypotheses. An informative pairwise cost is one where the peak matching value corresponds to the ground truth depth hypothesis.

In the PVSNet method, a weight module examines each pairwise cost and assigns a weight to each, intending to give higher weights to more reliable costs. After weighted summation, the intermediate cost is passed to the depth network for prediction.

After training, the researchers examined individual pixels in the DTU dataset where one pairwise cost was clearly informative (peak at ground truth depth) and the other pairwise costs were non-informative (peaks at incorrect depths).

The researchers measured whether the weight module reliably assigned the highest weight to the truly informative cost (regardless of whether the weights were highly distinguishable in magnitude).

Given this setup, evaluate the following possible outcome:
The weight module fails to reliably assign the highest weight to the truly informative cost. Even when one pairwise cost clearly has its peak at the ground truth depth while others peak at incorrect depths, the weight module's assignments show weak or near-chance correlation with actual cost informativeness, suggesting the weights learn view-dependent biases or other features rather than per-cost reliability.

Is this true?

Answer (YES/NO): NO